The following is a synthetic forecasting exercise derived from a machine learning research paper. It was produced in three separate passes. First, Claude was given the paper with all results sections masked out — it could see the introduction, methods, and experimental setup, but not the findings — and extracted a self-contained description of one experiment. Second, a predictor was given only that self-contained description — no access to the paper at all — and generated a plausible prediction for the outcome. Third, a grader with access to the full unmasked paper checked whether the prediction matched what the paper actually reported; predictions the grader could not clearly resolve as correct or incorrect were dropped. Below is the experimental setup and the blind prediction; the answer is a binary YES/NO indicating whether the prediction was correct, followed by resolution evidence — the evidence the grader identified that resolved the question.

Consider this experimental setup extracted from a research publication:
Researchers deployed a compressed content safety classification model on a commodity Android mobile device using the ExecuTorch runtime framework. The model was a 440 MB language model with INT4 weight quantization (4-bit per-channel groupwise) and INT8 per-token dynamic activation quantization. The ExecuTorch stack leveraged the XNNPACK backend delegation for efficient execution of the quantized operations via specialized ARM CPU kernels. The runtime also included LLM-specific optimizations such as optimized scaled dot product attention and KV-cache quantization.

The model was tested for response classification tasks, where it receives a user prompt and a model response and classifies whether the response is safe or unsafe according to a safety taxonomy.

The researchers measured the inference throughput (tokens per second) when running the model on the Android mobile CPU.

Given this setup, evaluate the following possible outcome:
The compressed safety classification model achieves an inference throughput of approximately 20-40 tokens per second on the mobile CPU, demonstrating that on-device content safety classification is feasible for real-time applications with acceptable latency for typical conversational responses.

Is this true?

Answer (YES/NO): YES